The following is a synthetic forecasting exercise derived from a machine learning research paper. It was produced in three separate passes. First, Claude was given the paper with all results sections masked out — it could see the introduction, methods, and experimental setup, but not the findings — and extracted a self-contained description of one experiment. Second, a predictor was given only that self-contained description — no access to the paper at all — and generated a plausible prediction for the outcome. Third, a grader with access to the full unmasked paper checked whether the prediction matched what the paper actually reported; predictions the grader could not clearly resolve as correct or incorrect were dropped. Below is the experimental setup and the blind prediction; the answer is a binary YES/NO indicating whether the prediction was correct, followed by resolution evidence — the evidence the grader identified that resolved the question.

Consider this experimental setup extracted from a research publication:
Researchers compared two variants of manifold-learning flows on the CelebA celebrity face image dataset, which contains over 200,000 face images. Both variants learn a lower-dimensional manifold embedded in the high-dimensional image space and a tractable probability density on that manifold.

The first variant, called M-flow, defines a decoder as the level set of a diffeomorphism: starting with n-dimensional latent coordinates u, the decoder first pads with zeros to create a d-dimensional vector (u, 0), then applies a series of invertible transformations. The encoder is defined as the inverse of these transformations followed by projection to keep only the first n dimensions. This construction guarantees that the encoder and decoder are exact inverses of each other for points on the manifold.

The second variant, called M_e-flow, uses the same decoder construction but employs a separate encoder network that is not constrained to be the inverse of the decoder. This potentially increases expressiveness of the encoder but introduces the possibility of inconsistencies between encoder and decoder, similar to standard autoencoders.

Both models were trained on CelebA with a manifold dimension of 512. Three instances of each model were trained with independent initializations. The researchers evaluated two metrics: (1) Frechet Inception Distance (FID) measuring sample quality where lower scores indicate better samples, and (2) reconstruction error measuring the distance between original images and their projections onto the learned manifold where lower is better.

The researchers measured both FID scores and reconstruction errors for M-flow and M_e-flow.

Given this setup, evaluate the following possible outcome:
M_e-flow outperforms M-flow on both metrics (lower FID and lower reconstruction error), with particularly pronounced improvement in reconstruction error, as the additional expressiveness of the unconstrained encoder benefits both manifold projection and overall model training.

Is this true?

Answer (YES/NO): NO